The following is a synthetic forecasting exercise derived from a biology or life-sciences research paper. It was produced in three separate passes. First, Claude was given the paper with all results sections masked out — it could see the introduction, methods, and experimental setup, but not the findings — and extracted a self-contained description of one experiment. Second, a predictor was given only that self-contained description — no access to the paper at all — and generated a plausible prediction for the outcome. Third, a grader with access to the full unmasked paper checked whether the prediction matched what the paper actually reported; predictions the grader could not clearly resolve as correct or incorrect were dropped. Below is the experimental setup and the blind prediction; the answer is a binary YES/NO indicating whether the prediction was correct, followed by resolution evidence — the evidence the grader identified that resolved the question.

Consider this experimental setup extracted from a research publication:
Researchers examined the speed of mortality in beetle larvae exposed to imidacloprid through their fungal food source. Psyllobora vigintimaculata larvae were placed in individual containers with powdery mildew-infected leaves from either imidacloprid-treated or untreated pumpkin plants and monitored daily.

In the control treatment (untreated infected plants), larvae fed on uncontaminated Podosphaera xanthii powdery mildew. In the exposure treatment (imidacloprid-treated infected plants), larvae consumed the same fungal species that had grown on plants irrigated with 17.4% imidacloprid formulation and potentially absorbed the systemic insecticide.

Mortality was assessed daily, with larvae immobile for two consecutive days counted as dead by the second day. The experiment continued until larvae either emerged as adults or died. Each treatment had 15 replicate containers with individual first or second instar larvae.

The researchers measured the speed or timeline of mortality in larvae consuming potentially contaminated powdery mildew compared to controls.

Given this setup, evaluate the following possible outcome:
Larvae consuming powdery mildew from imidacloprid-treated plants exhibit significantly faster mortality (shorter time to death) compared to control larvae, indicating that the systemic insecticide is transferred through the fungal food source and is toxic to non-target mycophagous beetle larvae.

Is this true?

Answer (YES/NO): YES